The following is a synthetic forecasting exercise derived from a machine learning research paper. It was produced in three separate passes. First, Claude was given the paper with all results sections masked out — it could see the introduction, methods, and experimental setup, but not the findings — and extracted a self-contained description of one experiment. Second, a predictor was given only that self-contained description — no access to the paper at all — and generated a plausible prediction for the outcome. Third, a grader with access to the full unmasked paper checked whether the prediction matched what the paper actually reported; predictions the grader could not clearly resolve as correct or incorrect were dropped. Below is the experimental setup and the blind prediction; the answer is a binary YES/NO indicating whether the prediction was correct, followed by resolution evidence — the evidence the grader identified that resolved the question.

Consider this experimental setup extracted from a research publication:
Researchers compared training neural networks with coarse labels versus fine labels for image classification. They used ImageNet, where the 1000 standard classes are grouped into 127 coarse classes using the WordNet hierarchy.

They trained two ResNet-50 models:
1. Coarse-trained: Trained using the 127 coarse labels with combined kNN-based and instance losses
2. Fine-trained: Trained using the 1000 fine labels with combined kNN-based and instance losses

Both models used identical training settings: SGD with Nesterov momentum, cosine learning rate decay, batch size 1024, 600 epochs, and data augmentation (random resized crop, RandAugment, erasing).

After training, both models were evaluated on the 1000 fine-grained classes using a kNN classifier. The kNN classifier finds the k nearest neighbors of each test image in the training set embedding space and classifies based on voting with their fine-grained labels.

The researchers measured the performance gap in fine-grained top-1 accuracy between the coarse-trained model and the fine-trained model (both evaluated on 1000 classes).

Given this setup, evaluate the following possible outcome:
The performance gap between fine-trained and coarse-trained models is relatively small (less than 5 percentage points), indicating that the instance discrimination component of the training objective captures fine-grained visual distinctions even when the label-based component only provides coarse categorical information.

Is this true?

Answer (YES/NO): NO